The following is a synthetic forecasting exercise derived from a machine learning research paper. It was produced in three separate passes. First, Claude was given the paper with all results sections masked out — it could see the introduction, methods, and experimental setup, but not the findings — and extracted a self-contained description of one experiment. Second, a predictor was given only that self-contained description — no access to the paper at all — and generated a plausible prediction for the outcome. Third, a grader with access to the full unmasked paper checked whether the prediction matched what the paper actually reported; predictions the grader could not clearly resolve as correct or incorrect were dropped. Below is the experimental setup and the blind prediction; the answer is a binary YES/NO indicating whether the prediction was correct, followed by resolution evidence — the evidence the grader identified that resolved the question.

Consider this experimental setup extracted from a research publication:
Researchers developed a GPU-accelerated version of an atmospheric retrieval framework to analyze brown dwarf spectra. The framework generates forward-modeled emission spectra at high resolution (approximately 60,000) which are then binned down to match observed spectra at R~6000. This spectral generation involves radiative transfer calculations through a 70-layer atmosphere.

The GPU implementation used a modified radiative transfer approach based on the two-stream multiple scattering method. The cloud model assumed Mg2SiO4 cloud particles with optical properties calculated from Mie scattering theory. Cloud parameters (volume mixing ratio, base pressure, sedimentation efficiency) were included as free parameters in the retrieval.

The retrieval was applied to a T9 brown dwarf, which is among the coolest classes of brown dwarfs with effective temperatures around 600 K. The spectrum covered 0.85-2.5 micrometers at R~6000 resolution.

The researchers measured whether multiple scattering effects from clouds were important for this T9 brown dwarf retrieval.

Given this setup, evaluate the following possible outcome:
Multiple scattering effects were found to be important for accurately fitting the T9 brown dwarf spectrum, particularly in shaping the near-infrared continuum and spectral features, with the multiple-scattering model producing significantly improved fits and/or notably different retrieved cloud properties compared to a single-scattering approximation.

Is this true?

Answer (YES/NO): NO